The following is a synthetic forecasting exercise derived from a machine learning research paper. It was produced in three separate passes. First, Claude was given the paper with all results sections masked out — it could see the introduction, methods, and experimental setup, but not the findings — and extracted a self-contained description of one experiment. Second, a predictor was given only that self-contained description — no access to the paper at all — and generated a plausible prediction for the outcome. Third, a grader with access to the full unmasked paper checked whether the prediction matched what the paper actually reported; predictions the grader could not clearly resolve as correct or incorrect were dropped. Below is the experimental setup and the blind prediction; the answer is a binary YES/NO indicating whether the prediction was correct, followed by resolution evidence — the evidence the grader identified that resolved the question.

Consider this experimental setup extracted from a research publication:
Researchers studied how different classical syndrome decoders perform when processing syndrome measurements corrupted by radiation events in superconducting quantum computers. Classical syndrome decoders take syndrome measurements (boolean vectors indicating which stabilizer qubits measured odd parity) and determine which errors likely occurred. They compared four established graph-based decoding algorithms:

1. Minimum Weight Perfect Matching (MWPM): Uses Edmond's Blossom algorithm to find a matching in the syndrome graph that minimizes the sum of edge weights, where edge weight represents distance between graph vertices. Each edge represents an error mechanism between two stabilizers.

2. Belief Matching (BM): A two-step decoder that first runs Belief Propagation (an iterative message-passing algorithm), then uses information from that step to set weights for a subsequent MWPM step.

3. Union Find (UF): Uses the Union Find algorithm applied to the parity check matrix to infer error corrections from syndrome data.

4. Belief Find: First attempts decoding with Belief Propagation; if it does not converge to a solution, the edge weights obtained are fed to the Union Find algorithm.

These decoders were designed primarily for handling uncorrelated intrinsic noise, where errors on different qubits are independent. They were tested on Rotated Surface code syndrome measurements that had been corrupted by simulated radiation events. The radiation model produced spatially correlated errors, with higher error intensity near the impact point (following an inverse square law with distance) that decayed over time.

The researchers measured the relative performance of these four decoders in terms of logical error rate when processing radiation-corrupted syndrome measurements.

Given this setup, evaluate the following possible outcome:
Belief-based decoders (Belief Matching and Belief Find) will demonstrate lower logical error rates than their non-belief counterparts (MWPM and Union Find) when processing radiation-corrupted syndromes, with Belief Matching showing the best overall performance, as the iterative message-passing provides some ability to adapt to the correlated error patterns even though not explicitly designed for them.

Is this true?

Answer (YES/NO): NO